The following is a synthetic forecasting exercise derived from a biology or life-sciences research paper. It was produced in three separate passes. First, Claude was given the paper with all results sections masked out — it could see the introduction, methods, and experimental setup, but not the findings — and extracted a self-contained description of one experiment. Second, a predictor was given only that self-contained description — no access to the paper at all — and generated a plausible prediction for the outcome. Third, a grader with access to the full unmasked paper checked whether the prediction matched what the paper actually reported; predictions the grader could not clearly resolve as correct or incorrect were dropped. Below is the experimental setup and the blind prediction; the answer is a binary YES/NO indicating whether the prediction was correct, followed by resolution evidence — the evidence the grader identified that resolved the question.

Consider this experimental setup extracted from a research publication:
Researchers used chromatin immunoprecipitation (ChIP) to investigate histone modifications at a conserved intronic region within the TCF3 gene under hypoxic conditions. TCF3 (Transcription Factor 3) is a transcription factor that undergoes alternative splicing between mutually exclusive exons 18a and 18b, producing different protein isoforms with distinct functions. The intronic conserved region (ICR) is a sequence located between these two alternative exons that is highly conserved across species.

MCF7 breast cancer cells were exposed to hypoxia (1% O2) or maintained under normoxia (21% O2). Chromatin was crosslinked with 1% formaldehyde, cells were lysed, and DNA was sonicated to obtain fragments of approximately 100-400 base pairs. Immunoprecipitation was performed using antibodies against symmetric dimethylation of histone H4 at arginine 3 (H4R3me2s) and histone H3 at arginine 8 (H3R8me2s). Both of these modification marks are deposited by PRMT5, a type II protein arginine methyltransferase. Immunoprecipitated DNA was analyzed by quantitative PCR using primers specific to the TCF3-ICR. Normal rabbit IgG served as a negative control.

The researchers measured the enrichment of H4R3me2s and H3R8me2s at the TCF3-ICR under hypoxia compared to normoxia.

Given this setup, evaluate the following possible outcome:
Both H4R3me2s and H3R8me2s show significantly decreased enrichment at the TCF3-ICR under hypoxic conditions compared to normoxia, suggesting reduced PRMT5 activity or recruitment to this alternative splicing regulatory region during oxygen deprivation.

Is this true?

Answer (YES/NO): NO